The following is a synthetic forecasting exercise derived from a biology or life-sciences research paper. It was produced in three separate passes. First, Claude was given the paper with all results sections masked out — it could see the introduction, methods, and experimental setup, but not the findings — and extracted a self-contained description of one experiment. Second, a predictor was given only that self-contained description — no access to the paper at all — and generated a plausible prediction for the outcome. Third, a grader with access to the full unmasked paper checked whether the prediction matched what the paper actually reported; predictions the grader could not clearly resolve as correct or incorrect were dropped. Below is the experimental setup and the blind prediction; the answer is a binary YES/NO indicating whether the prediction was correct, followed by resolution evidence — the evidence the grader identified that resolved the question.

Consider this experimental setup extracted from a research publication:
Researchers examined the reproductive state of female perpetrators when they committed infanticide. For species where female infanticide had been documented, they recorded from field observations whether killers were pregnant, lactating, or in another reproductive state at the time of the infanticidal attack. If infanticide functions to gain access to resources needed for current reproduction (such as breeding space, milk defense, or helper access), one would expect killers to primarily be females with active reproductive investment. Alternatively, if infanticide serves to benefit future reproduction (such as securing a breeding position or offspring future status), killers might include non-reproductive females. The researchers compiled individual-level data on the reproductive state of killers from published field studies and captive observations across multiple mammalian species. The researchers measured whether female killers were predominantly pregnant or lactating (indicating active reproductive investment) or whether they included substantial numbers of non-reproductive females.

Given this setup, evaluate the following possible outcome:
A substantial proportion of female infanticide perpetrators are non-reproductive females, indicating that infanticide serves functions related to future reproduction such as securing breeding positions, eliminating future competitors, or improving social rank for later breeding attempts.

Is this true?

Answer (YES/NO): NO